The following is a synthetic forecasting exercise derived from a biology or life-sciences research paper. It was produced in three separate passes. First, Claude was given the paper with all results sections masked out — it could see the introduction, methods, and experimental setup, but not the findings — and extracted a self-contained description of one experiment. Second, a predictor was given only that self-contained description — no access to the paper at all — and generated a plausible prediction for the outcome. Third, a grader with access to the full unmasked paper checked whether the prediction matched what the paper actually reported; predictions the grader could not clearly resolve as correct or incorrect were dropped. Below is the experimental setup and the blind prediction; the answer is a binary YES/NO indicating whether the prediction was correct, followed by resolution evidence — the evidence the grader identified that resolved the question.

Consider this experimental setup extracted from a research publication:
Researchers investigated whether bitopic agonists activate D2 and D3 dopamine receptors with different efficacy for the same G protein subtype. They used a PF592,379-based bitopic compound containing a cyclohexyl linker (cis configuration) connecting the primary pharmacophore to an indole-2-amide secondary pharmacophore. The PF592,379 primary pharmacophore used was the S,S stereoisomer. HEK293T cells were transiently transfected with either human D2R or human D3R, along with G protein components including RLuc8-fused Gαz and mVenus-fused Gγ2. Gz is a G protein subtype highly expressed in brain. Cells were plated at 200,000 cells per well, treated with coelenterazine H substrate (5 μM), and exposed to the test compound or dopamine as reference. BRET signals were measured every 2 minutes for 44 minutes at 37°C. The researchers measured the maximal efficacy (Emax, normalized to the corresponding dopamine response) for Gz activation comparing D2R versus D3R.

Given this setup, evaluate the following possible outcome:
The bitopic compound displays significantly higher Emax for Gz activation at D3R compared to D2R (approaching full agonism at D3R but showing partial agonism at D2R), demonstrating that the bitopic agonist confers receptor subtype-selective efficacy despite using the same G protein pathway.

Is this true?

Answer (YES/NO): NO